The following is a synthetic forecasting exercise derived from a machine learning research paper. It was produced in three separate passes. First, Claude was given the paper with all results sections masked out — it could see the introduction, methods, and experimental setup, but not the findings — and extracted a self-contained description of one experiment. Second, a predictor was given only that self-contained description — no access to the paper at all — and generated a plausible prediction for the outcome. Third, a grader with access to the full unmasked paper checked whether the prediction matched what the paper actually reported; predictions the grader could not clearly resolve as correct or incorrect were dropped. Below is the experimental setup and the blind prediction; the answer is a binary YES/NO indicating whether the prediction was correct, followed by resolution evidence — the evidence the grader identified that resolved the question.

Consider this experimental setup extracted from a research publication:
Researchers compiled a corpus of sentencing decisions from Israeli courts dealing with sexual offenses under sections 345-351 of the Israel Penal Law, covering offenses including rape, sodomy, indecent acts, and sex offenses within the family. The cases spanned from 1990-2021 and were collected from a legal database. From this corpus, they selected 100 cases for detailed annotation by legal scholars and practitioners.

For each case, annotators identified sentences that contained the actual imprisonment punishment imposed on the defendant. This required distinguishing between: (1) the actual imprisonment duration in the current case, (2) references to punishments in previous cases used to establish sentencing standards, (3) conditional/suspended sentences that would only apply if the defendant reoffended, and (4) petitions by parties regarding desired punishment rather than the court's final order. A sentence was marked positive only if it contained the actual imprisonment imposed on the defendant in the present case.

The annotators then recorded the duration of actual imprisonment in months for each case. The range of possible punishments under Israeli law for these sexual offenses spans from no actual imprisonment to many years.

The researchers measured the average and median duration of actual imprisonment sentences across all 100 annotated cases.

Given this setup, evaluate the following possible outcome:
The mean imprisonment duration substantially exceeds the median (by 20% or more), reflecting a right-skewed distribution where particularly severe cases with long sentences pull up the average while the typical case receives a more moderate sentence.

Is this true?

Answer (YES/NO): YES